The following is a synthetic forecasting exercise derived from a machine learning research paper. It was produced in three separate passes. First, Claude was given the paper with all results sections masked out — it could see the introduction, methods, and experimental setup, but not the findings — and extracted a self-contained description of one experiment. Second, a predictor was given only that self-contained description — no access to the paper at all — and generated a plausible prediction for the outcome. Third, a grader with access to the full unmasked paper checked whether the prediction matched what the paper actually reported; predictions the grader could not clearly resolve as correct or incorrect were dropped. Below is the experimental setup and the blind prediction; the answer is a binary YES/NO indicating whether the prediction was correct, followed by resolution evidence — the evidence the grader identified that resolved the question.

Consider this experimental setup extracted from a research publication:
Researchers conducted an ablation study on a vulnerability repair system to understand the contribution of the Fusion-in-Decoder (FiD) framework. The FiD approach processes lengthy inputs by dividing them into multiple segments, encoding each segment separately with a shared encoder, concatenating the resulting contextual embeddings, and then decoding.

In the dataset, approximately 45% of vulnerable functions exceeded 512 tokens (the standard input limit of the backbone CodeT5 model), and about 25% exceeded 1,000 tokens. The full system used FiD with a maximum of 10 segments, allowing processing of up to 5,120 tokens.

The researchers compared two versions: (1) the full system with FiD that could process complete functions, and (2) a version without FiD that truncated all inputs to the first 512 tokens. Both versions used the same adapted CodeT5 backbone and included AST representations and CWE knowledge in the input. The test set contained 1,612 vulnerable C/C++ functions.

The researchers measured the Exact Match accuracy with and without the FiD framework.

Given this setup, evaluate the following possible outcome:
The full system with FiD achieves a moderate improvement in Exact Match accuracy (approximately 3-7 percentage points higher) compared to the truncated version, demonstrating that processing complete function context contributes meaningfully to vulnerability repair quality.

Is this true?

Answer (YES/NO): YES